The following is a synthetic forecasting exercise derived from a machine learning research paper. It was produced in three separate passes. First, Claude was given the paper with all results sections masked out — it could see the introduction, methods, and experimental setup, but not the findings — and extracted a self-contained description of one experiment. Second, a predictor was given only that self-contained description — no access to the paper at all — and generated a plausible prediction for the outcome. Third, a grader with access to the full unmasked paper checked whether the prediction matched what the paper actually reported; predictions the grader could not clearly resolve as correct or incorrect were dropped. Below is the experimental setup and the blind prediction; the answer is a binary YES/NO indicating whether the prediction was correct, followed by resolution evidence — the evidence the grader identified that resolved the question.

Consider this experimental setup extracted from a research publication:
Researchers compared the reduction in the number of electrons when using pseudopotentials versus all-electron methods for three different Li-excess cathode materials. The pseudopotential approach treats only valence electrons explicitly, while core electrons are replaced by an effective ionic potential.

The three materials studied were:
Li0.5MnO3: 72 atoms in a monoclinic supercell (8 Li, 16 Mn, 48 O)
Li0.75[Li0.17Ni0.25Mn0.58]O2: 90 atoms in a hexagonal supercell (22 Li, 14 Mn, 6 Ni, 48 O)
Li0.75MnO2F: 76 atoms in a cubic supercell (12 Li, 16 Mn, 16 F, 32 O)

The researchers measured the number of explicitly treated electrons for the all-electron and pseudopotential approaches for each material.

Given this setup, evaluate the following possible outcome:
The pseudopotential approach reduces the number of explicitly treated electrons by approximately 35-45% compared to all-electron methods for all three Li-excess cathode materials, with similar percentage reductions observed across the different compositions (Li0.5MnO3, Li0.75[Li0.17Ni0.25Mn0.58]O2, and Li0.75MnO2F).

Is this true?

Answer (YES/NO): NO